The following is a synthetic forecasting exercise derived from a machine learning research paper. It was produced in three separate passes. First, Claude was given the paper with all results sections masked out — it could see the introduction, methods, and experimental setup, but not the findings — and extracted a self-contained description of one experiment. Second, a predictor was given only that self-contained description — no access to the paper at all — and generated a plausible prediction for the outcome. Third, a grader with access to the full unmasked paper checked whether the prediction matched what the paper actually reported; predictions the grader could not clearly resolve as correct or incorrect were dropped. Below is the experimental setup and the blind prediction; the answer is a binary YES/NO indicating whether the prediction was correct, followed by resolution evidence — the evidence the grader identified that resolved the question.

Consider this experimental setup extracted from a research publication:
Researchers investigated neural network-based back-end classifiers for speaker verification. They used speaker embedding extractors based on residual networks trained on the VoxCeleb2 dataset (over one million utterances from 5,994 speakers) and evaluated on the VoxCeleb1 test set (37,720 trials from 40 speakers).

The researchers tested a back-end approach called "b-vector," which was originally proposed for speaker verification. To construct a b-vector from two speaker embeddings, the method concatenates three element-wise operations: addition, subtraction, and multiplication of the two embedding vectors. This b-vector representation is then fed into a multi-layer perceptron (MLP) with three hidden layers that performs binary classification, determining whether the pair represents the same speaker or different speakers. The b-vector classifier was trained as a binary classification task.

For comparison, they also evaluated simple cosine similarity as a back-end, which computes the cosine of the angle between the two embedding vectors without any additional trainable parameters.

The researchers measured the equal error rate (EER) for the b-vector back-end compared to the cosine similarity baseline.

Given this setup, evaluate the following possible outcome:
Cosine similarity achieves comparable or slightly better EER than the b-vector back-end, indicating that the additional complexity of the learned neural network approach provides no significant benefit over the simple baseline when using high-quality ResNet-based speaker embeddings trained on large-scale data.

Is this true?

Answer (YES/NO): NO